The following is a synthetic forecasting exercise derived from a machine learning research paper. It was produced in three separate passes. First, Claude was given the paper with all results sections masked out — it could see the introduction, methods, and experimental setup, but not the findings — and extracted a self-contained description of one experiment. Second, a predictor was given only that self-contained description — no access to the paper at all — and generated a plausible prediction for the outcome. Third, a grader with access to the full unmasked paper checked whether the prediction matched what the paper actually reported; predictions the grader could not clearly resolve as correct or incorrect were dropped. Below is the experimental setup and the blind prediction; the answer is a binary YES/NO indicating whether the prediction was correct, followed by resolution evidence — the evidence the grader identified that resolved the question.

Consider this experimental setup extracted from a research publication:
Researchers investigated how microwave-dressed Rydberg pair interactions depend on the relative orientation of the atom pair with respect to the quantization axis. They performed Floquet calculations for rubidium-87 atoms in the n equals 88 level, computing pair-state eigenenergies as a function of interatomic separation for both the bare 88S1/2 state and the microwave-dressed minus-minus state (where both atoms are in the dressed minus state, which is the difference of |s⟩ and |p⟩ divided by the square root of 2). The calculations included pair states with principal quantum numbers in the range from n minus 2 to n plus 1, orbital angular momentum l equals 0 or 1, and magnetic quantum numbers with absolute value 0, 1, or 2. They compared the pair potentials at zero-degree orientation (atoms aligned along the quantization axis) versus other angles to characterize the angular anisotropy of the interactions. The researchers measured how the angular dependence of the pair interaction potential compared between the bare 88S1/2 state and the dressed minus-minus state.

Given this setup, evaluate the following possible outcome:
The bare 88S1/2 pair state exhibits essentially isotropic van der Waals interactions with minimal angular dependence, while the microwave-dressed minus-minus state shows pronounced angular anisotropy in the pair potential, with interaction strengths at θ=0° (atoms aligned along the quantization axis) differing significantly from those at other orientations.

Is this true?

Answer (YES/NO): YES